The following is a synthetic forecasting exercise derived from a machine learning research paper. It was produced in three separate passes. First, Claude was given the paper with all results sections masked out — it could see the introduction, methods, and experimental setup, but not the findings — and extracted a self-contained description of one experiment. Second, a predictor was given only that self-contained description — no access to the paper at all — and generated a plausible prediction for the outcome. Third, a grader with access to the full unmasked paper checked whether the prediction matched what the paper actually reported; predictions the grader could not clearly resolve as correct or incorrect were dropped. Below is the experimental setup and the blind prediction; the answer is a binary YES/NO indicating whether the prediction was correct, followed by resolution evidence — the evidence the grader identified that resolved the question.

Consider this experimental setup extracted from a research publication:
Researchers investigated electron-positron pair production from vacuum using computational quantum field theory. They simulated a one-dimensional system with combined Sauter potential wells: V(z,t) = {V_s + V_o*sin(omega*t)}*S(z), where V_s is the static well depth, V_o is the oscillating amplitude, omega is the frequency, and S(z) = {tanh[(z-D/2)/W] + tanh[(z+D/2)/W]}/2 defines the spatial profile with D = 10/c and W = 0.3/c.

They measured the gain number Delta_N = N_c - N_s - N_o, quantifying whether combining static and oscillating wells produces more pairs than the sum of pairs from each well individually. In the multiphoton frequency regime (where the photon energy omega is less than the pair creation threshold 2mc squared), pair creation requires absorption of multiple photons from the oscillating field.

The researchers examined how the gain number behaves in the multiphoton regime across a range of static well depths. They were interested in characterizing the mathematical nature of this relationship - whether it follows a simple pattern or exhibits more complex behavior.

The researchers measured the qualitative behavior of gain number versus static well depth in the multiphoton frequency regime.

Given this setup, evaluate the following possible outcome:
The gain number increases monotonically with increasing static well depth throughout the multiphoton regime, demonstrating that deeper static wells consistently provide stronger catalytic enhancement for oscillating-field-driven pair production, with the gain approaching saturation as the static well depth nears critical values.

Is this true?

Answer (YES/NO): NO